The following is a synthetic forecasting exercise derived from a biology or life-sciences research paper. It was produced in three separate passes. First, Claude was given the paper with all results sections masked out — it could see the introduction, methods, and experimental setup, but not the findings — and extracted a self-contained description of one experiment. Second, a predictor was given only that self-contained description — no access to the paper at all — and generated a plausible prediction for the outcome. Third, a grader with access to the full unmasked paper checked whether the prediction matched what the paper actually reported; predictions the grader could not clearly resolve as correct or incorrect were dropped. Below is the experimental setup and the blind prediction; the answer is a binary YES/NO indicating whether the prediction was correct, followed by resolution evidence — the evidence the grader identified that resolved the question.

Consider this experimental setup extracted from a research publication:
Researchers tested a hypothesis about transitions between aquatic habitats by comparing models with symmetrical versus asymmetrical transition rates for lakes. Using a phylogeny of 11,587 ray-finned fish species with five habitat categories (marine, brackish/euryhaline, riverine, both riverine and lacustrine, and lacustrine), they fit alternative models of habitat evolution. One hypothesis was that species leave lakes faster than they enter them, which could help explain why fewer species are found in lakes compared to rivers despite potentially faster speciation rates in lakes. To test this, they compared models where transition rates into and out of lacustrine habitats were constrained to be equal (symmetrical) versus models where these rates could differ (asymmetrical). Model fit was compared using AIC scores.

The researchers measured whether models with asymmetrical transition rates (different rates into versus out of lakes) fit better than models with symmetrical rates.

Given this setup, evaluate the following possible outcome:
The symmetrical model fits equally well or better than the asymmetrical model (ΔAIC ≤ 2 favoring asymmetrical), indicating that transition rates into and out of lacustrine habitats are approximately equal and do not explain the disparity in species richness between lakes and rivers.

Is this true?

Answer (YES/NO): NO